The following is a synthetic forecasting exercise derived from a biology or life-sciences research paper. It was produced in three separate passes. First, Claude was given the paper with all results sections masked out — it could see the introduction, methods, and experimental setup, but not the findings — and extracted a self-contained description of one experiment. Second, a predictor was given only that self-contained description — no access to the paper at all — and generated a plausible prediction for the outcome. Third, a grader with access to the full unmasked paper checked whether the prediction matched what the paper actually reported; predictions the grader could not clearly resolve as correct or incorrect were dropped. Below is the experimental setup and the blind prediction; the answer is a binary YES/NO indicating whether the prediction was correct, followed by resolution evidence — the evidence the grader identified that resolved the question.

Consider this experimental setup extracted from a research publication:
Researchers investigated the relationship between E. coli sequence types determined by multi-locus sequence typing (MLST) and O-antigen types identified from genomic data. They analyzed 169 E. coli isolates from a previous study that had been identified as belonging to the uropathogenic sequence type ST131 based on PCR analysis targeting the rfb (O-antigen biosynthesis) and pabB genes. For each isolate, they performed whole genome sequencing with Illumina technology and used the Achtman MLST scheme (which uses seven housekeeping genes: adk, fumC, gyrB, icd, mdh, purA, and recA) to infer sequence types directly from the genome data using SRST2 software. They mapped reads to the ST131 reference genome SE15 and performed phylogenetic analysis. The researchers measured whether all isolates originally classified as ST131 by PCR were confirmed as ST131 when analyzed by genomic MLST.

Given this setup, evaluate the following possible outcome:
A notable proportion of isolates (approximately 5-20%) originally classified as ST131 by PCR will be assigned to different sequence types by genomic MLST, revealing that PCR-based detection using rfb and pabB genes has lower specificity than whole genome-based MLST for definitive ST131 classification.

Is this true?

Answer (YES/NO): NO